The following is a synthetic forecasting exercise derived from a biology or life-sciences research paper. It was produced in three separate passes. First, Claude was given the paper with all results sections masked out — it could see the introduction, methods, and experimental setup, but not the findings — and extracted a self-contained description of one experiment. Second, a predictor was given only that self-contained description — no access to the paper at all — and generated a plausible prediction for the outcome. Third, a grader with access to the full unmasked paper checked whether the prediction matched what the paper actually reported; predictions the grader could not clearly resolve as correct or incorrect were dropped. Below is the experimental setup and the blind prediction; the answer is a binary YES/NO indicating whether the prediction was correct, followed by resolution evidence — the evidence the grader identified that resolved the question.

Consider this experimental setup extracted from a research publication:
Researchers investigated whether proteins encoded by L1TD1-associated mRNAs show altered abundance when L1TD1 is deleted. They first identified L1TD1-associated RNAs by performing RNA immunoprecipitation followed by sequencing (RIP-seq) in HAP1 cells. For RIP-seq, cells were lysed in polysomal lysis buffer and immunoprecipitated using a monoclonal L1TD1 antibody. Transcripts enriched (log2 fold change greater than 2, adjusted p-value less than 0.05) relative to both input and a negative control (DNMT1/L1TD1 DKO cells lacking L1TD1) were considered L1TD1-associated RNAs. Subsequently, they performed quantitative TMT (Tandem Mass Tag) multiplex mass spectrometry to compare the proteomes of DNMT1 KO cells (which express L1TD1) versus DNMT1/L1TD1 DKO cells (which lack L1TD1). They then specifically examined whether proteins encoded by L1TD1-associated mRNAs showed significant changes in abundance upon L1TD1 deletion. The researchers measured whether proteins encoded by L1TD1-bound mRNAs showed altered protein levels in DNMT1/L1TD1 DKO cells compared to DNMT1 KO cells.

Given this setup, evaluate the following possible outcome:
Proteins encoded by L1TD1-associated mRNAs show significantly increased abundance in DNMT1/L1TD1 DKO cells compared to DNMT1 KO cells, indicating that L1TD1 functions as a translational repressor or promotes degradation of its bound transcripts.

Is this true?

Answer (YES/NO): NO